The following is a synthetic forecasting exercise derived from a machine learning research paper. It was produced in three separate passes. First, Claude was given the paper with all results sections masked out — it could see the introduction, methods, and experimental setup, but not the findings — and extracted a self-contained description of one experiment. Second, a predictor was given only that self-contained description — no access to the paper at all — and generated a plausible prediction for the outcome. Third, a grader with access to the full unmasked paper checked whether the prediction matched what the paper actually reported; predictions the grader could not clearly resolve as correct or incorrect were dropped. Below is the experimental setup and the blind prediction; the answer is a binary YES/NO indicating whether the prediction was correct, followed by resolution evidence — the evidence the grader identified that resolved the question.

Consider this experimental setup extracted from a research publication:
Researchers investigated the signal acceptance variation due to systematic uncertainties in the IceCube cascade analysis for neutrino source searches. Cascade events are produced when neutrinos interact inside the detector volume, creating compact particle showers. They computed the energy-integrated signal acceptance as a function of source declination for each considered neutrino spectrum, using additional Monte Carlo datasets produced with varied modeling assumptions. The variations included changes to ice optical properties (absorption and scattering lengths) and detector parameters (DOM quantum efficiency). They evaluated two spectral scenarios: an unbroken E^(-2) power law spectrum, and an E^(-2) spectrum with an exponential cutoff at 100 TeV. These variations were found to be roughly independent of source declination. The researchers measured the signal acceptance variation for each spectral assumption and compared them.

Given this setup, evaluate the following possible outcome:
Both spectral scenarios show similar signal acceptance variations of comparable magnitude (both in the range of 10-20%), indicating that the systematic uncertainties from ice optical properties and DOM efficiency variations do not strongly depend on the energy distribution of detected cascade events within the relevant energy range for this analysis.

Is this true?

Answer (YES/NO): NO